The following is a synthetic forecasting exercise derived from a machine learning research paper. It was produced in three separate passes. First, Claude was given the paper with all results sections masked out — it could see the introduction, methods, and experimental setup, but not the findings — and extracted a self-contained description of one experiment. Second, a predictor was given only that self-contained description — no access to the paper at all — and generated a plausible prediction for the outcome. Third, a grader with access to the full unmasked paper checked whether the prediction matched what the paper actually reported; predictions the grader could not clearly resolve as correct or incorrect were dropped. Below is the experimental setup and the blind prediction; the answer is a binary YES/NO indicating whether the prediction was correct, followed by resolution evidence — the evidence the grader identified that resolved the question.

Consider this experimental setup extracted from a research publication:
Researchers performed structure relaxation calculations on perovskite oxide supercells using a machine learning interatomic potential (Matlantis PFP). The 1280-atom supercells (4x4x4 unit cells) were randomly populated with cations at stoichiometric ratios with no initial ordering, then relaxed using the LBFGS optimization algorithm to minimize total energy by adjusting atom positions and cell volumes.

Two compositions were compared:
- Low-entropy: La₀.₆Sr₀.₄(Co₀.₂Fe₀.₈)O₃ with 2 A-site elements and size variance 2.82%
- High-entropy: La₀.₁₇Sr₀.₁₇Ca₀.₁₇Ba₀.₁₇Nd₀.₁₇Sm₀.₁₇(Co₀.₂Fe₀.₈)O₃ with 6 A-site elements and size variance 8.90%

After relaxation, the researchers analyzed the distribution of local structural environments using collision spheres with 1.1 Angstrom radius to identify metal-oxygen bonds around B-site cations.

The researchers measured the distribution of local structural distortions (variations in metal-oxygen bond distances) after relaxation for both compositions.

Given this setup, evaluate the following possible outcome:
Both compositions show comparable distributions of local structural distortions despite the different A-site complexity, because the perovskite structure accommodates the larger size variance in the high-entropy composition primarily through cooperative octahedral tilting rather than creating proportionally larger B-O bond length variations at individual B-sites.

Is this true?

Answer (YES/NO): NO